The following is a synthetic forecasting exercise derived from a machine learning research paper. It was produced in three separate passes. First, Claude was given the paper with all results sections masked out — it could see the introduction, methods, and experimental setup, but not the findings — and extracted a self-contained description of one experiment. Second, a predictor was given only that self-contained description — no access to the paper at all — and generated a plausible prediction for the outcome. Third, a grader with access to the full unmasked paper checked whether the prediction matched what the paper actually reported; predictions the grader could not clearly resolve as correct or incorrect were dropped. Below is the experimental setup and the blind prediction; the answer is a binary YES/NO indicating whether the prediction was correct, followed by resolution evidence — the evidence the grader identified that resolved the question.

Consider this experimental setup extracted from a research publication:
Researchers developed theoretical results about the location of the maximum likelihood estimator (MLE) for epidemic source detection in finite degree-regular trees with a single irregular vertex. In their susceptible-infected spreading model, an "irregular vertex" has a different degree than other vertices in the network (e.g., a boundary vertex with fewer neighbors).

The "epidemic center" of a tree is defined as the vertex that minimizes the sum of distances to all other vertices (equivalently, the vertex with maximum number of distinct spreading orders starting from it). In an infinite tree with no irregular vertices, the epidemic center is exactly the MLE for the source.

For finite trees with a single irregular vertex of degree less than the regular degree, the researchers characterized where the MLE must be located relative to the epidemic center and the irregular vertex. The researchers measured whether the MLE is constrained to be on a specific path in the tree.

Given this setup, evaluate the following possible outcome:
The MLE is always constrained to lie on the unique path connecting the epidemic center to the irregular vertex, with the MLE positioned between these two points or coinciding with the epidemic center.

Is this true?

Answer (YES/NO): YES